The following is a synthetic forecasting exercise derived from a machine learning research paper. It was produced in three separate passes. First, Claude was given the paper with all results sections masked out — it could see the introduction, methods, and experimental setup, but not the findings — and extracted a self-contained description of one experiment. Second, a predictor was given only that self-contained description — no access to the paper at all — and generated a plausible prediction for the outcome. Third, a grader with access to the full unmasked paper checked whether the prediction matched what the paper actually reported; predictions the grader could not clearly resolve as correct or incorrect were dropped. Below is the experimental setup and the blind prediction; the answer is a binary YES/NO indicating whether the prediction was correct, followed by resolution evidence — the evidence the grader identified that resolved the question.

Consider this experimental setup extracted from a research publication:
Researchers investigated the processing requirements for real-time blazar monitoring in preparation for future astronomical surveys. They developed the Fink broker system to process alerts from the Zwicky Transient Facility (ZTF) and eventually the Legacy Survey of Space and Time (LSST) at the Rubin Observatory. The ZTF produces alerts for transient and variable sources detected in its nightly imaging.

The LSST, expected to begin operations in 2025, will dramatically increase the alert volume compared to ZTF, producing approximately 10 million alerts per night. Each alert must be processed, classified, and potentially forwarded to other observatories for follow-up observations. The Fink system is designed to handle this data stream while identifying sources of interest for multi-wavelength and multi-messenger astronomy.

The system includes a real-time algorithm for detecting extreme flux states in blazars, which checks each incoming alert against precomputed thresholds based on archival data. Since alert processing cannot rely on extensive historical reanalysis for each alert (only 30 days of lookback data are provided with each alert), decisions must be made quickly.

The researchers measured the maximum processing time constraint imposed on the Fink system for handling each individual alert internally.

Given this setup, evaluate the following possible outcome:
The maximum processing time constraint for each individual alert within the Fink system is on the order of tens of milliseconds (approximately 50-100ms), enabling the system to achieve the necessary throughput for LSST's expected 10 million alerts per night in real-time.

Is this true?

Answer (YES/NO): NO